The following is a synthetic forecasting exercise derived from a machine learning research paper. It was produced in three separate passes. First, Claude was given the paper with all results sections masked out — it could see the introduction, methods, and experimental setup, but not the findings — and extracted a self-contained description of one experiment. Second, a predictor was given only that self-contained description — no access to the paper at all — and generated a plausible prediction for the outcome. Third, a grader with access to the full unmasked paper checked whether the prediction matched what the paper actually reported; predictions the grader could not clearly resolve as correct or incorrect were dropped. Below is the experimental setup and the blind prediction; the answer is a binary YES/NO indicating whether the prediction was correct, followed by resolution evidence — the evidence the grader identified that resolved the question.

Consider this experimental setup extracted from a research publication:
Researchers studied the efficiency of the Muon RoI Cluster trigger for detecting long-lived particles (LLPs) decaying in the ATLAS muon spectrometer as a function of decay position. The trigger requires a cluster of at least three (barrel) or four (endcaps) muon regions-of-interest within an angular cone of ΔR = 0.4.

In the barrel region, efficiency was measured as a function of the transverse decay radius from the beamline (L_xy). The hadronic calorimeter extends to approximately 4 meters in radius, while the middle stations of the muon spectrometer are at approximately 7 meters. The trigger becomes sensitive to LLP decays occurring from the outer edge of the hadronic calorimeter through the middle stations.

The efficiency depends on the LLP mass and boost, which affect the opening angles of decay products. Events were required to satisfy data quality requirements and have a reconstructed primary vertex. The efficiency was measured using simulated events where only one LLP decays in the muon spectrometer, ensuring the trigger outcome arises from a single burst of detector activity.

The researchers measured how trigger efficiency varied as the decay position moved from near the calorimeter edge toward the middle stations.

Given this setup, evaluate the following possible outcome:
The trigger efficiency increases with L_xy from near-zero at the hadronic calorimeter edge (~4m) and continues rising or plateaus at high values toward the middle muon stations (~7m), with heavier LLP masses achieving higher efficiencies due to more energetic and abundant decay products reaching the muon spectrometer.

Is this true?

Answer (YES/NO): NO